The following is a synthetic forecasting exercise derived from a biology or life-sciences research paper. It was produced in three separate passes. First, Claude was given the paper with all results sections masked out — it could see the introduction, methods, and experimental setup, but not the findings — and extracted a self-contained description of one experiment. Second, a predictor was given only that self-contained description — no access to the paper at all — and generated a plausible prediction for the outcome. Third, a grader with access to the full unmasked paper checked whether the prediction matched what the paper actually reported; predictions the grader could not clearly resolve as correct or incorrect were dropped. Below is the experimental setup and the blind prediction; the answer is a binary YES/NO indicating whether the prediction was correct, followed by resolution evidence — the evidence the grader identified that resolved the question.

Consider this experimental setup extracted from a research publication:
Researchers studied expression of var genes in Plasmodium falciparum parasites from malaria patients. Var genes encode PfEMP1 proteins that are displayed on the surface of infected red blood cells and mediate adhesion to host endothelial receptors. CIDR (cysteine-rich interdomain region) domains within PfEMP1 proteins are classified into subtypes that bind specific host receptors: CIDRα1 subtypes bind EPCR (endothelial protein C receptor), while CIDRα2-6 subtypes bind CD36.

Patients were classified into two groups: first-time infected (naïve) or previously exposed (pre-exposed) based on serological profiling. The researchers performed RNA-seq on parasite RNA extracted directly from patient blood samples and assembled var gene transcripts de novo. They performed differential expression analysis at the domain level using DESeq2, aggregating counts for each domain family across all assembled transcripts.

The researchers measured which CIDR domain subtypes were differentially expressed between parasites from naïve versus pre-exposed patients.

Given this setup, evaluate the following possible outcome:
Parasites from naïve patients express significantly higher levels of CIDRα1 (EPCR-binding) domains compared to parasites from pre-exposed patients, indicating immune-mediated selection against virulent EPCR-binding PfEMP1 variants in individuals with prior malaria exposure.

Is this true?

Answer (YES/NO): YES